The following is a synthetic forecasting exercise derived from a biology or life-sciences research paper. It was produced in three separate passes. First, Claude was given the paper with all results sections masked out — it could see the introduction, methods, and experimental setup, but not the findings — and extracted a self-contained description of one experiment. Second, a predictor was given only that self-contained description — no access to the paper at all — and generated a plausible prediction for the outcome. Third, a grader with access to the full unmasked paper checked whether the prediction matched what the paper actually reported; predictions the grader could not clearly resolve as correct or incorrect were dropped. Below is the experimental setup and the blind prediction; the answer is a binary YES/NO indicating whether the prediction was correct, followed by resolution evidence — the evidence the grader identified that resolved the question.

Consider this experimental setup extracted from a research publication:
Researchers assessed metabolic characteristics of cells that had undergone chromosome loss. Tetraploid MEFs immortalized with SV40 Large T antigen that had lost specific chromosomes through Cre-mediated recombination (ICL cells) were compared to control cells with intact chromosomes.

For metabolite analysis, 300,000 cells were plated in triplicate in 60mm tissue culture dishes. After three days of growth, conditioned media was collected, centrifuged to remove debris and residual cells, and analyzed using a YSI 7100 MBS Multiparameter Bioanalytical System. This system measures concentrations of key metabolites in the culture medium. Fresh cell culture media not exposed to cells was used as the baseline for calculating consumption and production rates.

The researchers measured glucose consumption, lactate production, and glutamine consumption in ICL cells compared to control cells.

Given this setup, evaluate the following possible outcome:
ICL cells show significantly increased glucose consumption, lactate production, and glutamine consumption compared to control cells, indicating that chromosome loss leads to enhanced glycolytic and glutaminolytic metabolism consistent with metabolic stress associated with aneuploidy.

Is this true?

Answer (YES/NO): NO